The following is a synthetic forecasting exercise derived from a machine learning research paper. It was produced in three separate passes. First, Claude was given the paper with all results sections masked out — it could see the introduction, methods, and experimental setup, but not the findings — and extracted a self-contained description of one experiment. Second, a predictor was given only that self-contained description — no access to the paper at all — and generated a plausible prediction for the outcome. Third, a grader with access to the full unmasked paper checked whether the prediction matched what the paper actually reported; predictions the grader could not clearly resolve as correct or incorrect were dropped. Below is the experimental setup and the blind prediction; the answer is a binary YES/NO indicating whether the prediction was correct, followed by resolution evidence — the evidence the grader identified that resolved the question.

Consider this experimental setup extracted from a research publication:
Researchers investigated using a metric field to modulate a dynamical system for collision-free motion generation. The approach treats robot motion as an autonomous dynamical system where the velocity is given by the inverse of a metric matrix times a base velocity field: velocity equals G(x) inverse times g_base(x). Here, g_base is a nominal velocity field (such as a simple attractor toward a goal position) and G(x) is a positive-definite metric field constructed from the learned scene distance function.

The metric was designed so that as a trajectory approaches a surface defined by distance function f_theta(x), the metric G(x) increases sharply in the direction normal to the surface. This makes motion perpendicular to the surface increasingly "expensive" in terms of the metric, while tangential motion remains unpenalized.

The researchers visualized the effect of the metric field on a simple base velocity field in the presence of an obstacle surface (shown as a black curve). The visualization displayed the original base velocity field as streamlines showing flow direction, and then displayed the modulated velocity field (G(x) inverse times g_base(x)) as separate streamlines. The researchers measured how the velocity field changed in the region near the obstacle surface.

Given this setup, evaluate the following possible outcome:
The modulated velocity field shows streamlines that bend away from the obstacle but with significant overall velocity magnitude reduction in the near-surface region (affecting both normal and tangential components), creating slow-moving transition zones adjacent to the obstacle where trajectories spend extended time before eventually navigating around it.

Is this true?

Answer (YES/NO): NO